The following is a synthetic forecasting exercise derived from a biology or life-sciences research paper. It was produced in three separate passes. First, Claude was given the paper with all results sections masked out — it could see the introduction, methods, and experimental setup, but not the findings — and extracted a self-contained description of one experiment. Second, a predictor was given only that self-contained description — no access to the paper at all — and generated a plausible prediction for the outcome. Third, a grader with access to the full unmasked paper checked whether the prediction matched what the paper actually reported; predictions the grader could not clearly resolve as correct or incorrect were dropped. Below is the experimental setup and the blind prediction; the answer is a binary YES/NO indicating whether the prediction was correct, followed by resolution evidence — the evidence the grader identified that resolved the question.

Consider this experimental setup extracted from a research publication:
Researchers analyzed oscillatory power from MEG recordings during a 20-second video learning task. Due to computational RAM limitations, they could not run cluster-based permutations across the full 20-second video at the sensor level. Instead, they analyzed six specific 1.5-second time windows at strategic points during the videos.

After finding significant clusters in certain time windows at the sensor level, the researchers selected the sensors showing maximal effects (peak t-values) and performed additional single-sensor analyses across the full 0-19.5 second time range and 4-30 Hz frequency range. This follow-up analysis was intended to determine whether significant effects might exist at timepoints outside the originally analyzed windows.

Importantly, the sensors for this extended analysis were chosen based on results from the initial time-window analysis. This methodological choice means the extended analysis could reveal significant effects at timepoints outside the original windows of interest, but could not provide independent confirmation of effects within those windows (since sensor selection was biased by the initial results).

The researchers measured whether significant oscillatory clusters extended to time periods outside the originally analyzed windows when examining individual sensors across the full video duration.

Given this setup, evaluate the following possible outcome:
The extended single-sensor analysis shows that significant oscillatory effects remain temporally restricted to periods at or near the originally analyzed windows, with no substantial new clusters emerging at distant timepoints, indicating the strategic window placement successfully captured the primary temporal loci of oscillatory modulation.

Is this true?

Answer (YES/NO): YES